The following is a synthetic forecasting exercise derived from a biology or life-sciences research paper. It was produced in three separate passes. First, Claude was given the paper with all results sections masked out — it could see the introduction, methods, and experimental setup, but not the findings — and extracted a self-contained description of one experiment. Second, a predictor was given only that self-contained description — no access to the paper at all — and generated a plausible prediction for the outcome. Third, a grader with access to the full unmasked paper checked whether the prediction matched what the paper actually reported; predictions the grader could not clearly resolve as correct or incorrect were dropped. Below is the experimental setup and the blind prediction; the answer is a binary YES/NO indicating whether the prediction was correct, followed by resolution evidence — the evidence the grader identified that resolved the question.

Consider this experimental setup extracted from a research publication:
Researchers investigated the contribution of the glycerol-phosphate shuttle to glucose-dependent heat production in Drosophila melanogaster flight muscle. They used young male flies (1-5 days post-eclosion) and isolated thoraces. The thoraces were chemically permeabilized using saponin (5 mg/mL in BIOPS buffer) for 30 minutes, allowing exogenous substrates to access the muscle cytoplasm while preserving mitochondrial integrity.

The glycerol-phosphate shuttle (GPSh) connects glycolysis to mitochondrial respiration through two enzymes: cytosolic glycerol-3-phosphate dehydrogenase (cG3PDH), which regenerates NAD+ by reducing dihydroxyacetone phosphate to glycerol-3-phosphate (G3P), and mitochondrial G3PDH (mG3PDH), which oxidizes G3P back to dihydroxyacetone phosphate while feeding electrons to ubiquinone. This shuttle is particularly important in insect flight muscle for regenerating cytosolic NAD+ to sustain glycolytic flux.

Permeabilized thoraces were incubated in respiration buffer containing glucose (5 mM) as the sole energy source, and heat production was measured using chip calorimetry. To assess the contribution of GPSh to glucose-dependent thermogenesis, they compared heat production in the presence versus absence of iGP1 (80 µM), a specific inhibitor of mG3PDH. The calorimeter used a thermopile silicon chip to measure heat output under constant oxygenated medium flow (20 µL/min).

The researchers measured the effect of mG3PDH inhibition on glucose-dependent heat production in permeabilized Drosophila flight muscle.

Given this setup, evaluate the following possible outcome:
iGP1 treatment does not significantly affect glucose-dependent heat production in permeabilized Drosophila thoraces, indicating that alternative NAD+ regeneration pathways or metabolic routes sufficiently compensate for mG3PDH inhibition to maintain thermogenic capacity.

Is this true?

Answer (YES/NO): NO